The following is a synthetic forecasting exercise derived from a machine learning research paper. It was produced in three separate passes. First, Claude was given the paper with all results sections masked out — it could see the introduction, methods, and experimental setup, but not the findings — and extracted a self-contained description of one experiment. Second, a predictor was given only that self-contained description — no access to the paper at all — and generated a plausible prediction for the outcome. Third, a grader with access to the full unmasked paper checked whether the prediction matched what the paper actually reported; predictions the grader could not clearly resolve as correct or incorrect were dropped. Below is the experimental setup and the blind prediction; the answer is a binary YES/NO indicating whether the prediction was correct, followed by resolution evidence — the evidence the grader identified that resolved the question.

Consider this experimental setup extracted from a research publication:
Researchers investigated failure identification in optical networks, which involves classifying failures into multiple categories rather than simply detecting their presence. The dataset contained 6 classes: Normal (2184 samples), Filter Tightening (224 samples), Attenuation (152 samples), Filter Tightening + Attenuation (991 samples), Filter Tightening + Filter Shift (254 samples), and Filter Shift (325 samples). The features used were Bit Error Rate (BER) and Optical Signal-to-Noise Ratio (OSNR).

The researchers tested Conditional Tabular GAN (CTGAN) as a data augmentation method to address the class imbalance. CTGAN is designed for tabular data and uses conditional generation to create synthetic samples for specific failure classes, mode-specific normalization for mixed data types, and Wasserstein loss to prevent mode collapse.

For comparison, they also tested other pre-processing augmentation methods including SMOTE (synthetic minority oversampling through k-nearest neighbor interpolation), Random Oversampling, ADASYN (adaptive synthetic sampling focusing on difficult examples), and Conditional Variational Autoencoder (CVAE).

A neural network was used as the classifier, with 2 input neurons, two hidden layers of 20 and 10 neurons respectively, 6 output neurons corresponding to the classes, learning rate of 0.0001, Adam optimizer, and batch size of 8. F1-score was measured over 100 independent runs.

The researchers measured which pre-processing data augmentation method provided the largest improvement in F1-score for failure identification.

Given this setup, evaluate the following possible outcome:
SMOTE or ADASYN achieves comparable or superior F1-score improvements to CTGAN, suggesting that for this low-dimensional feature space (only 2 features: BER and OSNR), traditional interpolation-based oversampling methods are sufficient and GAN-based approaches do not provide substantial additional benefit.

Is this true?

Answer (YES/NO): NO